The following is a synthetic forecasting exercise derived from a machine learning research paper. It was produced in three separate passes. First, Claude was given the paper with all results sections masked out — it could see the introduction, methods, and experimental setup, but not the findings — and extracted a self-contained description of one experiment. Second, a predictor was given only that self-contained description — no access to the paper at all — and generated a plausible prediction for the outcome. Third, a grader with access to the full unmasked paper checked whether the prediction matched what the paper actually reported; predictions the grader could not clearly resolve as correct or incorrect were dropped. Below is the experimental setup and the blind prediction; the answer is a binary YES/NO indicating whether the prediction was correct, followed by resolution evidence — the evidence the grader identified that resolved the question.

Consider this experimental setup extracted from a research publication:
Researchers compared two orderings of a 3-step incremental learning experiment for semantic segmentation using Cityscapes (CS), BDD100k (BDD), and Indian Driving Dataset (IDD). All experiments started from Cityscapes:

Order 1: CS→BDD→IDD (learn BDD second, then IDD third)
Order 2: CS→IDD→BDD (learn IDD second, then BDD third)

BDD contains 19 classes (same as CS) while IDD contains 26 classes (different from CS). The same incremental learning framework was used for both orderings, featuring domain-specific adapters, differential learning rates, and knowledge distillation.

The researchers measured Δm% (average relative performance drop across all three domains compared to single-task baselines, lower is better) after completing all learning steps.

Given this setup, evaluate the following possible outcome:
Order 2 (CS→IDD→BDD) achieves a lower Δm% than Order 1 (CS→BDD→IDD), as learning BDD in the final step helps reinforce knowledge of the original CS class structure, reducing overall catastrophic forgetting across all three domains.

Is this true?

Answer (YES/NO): YES